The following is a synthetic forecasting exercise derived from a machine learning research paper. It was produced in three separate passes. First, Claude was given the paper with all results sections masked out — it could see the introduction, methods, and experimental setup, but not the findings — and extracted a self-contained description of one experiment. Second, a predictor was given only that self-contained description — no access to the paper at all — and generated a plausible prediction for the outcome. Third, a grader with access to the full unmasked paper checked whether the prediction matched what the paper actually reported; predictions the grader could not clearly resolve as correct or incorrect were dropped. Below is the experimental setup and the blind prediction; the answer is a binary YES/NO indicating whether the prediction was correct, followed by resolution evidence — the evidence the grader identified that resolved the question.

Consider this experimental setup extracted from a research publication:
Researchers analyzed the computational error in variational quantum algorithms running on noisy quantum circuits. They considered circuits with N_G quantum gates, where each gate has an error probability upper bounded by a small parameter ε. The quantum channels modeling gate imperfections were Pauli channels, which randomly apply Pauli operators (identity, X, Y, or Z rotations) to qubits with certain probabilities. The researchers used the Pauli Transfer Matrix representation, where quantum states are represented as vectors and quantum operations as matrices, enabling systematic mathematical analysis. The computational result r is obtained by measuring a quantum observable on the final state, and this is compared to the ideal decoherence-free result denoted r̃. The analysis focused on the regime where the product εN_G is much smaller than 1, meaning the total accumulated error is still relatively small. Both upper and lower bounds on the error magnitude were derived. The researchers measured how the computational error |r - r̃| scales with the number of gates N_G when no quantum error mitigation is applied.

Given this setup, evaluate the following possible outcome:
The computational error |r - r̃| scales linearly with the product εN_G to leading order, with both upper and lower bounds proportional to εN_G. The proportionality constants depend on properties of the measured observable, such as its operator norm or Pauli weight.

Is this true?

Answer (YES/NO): NO